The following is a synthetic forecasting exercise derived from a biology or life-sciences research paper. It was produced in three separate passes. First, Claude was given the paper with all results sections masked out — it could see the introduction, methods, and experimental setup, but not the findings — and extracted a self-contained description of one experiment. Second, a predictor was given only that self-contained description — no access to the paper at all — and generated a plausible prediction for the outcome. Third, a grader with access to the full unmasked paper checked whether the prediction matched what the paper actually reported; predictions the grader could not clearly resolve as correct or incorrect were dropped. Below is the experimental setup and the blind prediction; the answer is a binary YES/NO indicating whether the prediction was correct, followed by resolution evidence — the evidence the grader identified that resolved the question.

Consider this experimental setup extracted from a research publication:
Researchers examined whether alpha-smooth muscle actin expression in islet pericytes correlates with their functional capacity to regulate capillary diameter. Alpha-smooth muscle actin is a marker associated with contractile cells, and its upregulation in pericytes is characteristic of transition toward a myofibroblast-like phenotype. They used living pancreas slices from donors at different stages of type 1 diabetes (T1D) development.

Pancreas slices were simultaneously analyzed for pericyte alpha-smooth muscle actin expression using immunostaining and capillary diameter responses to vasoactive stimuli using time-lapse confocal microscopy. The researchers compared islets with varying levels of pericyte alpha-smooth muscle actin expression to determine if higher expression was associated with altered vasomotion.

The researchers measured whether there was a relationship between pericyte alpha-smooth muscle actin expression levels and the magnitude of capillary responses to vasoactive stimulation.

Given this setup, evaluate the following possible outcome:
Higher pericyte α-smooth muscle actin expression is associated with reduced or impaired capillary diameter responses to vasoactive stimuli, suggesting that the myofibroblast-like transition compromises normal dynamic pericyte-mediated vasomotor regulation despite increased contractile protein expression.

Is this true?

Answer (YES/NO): YES